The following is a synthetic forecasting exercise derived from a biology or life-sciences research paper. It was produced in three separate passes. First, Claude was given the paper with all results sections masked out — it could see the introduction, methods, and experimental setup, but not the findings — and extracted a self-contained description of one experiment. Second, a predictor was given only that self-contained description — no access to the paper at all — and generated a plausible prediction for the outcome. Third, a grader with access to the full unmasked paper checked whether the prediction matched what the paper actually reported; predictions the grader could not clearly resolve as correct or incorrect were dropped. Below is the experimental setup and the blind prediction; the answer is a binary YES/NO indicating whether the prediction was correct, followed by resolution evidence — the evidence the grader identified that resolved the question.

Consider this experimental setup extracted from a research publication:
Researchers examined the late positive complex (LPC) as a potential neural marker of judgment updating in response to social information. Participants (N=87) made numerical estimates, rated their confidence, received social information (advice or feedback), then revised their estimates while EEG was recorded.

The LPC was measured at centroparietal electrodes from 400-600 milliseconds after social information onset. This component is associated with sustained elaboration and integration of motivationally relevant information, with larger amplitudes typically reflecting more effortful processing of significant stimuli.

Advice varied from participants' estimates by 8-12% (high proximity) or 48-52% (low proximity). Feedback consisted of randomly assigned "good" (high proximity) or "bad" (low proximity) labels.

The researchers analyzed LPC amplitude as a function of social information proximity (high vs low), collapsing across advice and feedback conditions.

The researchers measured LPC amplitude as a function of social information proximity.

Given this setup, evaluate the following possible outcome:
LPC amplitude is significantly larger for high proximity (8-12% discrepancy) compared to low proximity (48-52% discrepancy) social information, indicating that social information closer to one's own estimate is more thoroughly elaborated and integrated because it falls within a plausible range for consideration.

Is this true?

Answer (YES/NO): YES